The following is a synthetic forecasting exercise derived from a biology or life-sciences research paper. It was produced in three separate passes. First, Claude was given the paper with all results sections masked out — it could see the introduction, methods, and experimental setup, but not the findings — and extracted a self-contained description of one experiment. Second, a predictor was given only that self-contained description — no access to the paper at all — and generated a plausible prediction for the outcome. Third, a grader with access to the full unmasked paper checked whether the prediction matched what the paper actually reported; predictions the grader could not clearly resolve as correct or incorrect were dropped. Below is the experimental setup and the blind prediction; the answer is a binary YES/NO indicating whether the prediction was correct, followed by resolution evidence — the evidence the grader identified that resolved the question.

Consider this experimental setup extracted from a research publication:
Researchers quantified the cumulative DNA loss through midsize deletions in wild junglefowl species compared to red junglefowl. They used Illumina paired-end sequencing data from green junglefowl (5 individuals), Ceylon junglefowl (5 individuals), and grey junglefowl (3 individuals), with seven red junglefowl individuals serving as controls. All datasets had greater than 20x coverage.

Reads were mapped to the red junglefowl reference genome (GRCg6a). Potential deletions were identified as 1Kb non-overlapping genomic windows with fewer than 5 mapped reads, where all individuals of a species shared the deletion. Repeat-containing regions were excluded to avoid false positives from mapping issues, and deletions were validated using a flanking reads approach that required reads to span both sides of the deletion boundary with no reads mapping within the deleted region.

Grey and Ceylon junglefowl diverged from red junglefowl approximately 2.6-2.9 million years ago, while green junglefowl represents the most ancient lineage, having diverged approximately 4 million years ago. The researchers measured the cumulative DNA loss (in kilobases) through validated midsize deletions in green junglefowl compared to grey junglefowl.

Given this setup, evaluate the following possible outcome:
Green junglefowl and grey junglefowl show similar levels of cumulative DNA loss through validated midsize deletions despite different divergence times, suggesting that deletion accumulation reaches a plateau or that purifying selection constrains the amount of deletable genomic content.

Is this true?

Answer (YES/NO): NO